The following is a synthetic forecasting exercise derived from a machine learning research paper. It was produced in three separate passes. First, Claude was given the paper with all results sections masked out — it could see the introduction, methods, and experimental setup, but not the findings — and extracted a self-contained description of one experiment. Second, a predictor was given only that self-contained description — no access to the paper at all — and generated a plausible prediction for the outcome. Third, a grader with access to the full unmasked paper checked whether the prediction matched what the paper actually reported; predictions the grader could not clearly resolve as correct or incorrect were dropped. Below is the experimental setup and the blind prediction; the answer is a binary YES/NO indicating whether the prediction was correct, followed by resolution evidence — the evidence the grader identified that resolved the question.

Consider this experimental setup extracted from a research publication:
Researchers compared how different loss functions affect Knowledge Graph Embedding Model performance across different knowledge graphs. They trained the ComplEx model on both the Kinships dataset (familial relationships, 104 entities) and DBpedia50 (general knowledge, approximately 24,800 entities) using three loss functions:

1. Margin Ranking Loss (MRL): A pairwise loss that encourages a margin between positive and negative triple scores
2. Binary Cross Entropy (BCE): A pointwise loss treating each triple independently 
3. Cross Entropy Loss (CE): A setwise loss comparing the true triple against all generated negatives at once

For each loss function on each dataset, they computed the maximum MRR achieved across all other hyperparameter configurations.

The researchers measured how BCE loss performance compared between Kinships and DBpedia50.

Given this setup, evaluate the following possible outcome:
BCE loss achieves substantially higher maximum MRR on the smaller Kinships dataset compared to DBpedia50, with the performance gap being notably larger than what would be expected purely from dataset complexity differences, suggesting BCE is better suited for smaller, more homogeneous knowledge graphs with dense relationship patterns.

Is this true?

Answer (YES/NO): YES